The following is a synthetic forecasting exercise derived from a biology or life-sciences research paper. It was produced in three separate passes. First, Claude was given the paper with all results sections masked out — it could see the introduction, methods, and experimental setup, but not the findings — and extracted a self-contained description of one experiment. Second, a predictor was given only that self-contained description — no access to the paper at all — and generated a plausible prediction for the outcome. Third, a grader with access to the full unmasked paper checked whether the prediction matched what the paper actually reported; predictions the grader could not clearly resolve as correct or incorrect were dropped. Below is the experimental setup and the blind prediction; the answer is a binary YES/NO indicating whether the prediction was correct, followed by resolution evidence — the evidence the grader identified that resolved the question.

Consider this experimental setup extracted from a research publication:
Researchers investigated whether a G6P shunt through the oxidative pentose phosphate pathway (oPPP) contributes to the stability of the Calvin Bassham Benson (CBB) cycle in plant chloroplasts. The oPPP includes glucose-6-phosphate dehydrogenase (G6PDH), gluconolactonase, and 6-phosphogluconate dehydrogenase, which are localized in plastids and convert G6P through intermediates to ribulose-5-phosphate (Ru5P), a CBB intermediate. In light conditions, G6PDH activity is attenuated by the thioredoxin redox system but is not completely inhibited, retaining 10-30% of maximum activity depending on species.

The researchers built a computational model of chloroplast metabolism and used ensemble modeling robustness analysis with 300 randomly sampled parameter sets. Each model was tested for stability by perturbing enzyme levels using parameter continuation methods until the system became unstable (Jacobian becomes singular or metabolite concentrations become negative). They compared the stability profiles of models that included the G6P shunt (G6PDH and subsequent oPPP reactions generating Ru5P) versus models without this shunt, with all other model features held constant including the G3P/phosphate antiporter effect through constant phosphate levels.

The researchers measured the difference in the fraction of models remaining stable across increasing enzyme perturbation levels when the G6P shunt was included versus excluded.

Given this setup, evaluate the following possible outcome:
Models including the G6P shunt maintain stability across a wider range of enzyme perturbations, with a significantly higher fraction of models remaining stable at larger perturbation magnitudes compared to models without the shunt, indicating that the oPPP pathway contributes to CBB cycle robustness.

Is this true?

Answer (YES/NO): NO